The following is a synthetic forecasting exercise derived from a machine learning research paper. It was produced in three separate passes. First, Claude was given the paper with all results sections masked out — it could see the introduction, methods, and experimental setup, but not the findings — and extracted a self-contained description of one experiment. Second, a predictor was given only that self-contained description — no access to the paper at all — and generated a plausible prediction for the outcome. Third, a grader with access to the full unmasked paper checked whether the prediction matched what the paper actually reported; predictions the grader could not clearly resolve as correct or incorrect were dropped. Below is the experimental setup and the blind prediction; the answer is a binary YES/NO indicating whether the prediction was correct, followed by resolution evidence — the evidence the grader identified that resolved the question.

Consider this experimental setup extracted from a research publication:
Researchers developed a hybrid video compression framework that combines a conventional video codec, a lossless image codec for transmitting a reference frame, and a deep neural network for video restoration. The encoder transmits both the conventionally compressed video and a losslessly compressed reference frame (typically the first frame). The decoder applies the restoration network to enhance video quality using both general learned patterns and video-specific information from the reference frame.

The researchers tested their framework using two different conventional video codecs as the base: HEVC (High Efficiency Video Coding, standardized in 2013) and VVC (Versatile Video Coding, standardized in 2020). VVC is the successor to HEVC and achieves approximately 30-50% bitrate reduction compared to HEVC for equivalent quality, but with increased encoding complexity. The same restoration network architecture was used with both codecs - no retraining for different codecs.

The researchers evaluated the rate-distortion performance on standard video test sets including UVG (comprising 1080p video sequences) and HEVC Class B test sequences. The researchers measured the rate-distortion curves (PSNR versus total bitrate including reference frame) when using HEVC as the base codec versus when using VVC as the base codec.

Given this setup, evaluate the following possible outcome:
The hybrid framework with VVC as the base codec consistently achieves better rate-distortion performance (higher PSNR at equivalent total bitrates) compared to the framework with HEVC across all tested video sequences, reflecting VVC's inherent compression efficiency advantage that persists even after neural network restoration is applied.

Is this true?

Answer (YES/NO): YES